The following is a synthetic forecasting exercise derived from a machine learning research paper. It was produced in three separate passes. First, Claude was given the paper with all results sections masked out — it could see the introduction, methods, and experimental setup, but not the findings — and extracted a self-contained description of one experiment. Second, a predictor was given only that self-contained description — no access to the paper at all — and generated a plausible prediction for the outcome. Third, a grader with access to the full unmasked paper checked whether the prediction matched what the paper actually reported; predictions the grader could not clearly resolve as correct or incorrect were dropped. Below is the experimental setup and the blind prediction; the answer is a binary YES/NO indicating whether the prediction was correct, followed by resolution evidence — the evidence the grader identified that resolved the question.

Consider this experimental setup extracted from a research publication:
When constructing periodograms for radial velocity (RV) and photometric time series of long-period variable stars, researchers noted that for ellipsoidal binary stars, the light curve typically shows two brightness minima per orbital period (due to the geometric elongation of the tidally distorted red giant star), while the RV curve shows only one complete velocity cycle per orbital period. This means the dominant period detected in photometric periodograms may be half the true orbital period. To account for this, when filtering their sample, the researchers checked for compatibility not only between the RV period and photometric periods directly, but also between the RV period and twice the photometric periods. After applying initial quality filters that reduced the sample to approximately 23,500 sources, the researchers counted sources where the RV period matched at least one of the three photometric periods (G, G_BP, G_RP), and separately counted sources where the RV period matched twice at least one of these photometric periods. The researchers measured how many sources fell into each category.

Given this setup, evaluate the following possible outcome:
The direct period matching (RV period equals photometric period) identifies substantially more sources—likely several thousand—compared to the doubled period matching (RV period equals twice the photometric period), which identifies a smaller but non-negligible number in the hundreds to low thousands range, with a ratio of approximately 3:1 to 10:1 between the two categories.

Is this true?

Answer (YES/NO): YES